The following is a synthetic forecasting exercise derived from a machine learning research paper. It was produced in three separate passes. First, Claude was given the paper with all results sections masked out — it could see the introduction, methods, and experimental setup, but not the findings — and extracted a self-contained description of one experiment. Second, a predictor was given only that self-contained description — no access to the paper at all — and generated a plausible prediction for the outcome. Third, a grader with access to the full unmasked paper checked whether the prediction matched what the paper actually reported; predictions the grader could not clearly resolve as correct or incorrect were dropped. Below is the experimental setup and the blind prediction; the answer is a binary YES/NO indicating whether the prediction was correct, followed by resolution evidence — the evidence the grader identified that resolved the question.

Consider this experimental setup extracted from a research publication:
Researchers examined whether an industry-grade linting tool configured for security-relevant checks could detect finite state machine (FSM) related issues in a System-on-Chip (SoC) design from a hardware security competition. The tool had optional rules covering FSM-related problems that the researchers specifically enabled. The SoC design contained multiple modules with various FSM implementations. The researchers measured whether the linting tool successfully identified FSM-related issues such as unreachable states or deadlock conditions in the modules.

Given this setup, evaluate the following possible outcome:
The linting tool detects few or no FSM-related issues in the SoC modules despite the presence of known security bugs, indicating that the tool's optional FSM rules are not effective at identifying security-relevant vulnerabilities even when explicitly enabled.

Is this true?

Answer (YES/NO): YES